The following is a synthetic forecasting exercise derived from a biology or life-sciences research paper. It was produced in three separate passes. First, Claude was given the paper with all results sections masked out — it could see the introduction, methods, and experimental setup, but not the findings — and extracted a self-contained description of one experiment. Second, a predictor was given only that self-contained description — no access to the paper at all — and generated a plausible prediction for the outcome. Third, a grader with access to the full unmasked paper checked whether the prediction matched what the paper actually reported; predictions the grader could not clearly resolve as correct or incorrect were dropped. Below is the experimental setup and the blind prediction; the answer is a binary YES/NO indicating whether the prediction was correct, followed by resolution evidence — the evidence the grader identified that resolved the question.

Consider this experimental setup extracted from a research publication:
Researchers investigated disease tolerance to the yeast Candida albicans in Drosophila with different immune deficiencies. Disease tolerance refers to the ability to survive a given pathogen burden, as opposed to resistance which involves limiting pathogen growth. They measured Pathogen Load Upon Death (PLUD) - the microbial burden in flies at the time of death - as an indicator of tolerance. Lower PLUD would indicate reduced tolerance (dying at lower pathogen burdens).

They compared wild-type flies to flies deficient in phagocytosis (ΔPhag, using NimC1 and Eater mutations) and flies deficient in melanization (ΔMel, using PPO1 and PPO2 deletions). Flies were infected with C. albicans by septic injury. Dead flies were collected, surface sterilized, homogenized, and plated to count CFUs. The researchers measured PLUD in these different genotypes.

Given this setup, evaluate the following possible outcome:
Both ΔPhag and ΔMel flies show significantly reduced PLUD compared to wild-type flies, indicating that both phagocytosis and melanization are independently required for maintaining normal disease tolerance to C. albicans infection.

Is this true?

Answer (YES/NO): YES